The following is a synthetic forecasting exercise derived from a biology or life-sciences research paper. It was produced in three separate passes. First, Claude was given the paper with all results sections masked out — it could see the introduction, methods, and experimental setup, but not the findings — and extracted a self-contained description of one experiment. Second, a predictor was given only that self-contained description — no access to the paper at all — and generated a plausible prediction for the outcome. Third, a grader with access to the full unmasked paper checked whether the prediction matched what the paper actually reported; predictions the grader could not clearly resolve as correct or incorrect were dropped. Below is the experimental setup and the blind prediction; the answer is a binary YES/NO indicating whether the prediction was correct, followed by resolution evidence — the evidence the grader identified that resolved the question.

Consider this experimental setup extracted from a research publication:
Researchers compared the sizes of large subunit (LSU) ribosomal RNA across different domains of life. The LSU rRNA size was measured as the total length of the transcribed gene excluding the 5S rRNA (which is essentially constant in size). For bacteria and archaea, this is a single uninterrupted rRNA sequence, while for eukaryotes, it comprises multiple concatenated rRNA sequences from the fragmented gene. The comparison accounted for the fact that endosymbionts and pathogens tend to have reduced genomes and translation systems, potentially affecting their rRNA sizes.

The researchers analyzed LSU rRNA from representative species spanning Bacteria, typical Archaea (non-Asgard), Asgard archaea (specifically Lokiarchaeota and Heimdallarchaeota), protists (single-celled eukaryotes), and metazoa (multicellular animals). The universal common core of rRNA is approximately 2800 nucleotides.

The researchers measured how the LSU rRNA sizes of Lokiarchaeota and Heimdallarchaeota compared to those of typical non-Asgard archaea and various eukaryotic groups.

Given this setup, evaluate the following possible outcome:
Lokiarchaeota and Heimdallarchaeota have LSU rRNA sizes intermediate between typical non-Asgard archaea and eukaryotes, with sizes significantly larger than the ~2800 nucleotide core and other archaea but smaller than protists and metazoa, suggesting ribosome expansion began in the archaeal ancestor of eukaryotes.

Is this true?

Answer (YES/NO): NO